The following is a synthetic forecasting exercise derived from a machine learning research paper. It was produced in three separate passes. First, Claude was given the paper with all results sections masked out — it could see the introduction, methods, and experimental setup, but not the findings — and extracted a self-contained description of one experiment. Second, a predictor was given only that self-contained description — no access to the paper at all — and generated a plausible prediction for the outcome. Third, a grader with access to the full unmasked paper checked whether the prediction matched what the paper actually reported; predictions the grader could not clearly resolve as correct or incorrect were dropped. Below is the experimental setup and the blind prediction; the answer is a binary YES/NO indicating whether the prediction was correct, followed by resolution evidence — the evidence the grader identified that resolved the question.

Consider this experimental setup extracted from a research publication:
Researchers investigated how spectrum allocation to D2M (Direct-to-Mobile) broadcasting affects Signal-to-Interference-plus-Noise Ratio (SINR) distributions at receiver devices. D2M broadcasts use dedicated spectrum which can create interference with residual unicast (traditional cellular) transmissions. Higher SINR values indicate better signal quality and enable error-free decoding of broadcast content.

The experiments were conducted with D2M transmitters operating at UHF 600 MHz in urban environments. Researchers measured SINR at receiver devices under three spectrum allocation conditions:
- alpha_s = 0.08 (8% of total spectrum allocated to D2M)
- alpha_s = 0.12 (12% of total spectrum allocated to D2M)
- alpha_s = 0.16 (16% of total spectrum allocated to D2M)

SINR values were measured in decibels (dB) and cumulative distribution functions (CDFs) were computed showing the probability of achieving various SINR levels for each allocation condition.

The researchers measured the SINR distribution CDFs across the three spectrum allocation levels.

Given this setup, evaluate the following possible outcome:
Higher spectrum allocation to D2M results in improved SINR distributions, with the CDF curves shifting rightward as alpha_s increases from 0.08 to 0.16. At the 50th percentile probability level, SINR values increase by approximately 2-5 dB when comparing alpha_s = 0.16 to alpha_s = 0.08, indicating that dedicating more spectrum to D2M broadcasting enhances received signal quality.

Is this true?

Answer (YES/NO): NO